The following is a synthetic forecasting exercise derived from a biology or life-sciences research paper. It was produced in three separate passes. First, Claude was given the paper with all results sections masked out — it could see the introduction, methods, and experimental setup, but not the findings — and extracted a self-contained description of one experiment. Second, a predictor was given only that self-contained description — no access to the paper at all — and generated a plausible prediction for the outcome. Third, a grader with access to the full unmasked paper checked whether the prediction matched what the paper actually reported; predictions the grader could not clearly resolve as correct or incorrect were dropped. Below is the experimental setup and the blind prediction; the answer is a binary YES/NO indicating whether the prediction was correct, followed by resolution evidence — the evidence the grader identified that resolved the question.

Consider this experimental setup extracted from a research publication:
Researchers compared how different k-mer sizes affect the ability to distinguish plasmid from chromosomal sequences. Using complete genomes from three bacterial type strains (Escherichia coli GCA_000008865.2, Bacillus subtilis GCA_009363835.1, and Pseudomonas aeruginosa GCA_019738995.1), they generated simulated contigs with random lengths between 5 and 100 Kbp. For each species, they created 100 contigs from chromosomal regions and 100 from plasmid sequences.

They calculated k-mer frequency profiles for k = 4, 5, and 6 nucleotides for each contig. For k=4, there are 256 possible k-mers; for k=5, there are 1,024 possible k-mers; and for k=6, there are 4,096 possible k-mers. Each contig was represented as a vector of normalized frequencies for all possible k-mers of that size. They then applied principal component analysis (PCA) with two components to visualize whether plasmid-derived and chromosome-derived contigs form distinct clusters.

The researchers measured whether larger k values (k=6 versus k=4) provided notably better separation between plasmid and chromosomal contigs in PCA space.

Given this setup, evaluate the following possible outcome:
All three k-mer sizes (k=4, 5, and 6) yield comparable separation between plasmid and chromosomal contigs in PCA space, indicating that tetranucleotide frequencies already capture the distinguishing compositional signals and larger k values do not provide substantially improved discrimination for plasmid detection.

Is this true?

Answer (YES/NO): YES